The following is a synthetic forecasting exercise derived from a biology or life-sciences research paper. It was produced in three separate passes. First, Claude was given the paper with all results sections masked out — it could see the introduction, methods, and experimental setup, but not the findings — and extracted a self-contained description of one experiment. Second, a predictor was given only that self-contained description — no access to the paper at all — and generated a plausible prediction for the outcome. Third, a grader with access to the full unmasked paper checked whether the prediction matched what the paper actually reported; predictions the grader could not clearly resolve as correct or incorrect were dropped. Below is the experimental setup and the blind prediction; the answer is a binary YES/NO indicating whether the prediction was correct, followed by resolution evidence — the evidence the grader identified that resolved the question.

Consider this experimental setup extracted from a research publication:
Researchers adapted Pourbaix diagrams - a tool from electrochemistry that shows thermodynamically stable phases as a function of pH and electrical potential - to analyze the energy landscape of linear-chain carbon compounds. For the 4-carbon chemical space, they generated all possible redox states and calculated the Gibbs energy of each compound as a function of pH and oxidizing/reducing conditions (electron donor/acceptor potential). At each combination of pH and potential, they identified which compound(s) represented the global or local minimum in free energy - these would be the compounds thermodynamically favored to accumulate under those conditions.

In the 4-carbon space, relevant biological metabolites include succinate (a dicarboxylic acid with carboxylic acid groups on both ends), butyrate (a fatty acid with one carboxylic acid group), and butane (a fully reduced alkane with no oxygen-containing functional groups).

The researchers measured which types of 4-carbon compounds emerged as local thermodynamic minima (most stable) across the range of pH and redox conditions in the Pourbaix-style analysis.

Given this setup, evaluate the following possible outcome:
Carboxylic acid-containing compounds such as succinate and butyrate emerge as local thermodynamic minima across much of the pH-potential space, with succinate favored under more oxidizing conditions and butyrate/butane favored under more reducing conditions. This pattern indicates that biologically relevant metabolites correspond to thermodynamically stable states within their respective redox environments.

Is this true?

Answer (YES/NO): NO